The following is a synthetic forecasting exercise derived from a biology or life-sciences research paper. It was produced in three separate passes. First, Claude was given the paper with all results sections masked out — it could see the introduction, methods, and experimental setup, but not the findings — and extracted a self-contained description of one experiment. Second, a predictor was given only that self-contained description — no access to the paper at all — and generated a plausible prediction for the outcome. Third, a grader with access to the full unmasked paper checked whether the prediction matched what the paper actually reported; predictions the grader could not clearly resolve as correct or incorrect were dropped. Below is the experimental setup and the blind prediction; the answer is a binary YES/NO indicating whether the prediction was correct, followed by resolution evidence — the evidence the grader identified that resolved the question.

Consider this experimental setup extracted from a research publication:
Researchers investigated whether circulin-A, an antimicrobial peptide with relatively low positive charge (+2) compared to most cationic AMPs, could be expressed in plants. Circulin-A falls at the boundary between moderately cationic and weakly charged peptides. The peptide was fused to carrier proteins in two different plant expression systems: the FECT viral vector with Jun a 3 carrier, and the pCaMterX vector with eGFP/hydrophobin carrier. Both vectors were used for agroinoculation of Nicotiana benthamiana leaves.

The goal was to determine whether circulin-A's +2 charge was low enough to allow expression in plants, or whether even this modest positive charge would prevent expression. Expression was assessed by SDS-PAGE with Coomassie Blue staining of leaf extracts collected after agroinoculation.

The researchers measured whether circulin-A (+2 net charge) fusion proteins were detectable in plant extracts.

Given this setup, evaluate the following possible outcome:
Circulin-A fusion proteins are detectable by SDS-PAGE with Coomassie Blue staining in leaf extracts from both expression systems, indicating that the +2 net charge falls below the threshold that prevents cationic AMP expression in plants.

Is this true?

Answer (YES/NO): NO